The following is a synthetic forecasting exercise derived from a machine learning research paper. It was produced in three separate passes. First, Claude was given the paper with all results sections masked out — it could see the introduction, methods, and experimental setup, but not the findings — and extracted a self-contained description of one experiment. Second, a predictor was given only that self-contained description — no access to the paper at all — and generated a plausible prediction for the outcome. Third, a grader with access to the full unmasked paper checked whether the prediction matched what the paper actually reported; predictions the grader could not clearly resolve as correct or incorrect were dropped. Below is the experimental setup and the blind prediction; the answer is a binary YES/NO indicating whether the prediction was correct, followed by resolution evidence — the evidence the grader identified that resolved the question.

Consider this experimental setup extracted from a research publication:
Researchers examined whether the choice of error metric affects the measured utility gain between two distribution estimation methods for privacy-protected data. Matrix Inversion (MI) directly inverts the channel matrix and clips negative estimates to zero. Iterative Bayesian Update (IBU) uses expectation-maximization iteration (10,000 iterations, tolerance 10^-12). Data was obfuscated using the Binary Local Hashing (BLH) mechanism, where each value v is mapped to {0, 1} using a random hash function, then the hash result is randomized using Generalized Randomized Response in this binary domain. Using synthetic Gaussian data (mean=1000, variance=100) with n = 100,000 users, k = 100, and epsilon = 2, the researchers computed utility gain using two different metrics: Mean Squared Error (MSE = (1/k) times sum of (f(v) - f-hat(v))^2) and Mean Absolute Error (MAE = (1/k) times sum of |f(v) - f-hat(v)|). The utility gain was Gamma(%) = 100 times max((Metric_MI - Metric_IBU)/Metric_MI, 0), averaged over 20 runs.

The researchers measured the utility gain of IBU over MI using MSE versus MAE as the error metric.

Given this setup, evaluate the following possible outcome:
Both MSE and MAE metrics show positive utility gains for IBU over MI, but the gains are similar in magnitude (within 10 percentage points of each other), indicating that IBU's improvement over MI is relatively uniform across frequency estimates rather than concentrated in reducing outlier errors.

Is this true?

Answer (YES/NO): YES